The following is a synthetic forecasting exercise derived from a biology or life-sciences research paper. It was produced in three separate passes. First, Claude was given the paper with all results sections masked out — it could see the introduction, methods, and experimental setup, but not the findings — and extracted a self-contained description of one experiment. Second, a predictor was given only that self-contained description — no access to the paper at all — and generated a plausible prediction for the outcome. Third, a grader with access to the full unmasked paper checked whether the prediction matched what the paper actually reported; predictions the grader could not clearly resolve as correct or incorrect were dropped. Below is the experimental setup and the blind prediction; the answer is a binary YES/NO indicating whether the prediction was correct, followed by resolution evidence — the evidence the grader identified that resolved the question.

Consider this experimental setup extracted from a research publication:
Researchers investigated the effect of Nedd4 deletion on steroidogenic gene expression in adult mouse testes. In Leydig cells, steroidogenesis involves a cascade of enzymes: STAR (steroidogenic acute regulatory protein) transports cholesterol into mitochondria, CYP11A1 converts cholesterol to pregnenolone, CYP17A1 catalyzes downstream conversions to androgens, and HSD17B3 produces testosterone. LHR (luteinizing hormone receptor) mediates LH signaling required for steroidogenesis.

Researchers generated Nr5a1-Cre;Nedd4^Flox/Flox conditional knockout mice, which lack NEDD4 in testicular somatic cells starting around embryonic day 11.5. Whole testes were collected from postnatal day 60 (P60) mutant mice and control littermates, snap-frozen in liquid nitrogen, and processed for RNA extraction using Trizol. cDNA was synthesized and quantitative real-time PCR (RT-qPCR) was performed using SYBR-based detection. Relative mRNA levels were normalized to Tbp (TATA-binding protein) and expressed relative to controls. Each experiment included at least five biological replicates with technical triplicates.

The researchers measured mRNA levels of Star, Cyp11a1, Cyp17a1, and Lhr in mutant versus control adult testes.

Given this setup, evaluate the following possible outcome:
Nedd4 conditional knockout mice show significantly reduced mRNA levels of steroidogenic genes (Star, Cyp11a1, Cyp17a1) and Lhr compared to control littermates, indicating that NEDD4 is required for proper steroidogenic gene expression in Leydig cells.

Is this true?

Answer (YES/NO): NO